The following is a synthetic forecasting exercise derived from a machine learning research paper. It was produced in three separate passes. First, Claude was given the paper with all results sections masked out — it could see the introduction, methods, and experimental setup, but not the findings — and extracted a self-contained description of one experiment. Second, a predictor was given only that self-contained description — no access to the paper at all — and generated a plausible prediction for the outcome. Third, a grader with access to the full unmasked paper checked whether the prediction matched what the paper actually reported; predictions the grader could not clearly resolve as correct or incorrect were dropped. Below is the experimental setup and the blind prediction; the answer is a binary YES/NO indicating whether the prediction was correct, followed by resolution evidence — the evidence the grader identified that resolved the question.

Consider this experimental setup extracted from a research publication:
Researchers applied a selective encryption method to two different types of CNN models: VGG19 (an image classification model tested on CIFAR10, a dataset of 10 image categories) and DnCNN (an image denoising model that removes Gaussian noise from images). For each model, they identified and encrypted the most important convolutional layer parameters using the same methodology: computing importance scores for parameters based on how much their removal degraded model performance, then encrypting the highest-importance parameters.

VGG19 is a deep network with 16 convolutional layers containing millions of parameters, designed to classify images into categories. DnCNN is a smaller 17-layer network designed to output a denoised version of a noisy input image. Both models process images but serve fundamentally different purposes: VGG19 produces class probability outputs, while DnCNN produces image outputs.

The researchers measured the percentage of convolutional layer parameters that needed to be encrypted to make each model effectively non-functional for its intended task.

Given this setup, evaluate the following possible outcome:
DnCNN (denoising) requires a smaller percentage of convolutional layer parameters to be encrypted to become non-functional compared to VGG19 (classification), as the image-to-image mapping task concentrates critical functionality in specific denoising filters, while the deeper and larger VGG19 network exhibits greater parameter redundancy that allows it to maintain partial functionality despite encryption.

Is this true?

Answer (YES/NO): NO